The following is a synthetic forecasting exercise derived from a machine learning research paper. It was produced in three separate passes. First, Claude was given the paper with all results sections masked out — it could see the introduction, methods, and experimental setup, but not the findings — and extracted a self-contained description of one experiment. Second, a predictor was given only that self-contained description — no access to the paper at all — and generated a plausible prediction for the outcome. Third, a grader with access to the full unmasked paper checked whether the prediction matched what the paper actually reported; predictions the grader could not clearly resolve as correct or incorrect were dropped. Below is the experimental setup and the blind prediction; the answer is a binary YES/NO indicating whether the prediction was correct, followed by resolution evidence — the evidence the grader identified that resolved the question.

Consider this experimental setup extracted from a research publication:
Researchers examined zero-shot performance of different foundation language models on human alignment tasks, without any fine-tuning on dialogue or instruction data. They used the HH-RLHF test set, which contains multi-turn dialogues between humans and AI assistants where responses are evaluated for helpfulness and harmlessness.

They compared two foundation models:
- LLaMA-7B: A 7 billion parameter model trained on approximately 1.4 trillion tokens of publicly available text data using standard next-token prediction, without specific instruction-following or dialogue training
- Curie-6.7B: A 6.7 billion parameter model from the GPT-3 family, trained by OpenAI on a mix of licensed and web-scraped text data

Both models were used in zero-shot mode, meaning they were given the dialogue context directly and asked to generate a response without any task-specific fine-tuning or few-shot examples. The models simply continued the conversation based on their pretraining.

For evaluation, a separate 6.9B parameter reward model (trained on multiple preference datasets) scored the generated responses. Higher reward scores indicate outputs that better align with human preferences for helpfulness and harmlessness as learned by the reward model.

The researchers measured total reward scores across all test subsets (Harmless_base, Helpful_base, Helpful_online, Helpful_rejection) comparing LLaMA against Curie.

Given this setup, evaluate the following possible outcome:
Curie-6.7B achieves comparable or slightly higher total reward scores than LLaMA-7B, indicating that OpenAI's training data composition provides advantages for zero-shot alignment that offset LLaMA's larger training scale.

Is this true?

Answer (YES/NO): NO